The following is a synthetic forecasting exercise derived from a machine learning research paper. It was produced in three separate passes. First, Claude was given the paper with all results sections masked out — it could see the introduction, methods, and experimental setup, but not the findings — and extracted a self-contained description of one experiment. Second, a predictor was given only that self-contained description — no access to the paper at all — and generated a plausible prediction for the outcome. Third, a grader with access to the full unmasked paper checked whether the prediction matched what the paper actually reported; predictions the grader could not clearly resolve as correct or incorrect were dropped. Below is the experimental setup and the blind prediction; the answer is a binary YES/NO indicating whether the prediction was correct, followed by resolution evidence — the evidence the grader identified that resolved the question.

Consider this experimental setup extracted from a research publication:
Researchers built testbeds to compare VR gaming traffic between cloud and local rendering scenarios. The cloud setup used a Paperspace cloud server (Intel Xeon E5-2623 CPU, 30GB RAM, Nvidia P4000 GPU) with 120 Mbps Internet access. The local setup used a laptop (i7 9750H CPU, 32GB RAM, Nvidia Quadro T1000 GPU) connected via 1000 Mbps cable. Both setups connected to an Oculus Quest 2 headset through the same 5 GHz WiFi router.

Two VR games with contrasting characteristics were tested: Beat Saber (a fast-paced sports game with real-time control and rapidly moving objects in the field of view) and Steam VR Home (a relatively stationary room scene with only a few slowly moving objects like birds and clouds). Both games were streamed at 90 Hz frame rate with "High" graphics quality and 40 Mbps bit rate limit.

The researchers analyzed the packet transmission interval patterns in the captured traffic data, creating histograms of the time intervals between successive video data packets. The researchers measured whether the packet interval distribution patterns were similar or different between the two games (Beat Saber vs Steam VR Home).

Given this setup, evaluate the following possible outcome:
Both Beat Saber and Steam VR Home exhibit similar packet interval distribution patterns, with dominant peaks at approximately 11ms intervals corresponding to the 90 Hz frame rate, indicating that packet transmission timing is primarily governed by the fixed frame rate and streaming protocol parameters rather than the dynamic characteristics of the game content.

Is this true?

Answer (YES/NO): NO